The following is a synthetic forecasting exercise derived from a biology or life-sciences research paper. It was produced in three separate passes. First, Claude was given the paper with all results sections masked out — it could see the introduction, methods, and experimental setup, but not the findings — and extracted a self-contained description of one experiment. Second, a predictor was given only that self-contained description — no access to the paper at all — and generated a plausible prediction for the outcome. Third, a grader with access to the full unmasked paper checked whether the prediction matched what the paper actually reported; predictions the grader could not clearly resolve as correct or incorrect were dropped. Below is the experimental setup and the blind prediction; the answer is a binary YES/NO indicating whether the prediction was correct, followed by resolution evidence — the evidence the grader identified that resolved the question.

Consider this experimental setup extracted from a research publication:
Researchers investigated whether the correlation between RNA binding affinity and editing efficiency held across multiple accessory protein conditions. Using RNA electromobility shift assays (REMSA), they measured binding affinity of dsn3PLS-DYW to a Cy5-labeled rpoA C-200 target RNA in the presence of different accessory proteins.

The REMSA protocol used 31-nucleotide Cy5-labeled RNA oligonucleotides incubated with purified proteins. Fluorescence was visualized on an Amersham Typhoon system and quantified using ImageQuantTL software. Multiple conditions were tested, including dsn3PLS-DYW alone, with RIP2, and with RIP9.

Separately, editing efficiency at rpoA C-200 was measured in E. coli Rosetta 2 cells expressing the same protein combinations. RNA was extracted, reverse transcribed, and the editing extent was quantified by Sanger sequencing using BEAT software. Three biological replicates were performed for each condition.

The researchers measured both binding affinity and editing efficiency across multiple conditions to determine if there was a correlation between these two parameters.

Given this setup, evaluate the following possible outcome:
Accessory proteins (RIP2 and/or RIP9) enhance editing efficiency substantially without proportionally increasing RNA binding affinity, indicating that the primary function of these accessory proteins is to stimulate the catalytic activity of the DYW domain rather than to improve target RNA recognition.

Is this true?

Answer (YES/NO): NO